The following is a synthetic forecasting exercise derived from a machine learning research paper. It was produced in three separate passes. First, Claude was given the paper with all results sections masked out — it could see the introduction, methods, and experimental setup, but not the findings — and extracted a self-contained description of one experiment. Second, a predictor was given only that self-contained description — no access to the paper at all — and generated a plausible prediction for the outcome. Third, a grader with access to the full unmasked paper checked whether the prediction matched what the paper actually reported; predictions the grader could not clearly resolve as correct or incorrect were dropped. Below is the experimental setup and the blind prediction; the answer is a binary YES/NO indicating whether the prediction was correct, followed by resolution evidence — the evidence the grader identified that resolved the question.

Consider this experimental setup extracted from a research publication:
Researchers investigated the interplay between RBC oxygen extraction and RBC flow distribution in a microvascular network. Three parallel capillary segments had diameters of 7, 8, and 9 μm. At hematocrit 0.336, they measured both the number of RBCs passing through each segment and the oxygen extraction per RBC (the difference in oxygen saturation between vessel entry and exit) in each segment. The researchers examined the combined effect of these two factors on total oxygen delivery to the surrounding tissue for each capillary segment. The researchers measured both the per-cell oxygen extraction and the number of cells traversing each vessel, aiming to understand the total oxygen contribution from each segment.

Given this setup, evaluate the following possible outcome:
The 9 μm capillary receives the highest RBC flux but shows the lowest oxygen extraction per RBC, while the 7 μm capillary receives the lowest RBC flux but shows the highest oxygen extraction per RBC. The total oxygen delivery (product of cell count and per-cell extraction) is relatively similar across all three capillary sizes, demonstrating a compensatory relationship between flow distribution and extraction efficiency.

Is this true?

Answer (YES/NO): YES